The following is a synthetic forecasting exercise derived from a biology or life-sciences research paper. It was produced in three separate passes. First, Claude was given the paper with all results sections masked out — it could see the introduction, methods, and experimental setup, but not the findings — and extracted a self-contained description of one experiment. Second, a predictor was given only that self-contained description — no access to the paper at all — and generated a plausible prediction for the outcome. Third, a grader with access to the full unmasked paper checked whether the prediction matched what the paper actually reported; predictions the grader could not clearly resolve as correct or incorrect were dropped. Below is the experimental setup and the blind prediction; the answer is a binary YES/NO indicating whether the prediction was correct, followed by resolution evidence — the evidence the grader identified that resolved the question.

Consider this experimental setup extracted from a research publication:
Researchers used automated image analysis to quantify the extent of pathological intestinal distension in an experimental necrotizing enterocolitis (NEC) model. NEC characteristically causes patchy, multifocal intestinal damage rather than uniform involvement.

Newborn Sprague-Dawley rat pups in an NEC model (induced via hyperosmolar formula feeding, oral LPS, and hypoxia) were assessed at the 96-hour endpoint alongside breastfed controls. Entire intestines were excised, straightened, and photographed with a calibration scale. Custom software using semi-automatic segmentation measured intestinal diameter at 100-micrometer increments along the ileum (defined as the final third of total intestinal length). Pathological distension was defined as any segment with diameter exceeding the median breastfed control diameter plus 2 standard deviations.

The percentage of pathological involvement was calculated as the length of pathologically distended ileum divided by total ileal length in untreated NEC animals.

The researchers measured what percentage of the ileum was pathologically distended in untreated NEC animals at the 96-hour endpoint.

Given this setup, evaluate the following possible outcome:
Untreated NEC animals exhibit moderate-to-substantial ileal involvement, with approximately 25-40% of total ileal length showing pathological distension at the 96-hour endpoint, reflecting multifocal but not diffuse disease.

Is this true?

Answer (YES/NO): YES